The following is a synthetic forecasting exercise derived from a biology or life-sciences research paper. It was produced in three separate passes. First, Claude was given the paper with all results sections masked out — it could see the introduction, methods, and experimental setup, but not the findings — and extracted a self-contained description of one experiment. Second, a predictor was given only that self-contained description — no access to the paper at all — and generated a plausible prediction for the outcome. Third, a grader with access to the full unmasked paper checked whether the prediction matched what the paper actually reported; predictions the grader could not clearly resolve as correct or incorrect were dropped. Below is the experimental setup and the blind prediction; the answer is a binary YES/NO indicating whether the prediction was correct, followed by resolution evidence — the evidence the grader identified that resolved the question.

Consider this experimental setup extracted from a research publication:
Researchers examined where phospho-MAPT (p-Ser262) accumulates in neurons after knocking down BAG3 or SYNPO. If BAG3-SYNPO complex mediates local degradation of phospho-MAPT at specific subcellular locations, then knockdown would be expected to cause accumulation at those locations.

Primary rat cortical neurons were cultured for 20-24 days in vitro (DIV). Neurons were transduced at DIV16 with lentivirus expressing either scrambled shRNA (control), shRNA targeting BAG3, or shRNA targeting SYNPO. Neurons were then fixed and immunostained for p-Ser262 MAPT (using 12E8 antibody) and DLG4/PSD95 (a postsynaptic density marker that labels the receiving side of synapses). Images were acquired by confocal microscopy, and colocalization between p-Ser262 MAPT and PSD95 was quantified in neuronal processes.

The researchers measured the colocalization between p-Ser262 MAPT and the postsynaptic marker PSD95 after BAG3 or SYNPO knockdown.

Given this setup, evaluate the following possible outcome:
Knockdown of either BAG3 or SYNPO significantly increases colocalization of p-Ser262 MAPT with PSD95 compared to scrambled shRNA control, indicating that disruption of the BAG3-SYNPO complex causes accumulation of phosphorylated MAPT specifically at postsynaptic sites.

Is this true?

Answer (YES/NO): YES